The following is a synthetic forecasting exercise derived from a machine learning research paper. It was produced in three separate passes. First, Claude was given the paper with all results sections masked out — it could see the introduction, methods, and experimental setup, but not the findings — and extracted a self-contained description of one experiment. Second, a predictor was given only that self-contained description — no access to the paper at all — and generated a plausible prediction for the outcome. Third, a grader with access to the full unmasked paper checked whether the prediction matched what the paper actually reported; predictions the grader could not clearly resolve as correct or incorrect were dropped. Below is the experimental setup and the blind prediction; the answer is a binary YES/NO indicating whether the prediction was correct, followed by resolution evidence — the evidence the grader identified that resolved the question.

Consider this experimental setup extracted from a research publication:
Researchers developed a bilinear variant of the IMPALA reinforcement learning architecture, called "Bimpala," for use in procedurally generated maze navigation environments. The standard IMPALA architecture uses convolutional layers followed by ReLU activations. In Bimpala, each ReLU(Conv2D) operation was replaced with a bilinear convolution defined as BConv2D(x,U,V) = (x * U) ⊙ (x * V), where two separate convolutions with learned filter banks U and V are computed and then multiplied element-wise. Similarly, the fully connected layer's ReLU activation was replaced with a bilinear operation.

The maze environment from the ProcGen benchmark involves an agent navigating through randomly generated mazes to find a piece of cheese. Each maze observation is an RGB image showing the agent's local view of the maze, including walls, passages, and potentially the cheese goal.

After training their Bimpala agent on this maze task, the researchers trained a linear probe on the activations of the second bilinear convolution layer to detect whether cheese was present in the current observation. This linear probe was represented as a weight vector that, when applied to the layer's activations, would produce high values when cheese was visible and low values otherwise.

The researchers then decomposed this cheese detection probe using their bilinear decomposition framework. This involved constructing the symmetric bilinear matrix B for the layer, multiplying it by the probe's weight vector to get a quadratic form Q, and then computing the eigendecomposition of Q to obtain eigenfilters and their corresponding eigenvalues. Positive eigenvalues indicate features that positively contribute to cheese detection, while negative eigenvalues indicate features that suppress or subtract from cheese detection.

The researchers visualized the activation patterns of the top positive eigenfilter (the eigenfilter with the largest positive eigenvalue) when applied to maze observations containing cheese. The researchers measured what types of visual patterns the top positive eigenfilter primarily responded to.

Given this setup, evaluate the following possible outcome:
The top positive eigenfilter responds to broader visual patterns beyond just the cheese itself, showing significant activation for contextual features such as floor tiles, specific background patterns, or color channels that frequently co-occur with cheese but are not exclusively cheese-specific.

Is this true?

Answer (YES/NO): YES